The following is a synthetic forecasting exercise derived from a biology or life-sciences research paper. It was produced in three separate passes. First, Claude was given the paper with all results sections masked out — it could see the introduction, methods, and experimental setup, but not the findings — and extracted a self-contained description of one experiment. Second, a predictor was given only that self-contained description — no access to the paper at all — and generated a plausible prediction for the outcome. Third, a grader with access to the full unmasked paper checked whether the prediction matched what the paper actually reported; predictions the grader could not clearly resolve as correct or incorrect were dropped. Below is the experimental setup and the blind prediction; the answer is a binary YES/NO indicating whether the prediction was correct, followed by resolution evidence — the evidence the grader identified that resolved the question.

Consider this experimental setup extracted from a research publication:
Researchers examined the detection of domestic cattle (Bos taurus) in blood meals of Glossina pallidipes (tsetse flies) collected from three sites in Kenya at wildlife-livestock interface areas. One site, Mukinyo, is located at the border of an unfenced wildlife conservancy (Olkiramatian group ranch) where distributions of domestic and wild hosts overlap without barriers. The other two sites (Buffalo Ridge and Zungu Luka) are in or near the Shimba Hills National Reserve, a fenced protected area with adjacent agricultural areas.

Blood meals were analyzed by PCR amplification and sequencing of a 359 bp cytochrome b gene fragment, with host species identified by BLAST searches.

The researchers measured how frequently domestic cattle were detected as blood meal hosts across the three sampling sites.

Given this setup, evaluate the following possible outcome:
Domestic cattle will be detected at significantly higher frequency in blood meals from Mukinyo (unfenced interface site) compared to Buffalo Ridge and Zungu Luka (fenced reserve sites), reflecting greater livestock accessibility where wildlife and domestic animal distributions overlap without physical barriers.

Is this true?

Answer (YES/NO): NO